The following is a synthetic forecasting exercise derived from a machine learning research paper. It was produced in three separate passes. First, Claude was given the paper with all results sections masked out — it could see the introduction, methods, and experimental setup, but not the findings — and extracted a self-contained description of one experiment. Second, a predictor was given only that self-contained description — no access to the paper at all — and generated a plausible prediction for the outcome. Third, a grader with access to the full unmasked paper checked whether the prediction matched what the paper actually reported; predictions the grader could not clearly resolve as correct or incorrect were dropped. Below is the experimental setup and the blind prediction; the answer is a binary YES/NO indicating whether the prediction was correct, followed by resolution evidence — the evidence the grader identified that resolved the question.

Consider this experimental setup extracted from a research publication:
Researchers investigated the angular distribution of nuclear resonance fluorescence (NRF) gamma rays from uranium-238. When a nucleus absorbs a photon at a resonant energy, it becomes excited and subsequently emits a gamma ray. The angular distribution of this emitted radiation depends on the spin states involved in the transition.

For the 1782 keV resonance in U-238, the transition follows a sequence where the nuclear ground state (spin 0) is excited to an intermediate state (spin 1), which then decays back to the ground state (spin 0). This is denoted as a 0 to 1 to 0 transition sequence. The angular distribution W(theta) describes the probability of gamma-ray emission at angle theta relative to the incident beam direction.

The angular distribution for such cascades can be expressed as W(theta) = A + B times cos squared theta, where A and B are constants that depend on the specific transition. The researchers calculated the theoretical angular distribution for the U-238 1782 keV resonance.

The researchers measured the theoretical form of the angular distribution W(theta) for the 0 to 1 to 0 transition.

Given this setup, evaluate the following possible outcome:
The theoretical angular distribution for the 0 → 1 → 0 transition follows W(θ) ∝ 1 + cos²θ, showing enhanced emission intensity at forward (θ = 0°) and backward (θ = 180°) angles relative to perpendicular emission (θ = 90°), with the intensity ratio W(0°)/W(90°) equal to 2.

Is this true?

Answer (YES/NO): YES